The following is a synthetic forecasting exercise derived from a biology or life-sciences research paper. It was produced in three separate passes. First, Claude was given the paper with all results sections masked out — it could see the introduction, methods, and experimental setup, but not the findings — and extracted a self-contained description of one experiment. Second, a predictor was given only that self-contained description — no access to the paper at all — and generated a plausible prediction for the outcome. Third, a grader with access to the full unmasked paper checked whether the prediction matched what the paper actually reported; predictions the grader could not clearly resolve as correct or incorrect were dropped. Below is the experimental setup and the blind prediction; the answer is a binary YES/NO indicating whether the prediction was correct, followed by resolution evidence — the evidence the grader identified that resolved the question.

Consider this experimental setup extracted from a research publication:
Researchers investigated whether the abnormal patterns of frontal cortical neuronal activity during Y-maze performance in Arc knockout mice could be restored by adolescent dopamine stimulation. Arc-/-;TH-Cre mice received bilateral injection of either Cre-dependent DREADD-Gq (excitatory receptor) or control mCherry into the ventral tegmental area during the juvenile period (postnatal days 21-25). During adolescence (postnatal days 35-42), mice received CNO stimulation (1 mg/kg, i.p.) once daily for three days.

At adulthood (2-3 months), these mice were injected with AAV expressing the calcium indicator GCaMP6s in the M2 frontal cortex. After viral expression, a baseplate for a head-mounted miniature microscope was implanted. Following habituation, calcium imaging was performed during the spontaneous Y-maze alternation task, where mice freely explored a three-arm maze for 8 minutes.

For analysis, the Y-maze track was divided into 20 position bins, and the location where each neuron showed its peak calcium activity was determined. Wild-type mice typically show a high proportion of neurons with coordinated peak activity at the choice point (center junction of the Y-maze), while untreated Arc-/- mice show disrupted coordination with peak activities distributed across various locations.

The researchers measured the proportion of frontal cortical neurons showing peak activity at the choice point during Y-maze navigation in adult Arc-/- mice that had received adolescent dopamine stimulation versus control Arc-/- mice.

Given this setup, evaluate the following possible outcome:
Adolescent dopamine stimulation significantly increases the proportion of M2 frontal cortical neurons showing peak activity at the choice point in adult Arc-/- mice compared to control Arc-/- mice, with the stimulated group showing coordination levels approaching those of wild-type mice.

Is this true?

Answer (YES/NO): YES